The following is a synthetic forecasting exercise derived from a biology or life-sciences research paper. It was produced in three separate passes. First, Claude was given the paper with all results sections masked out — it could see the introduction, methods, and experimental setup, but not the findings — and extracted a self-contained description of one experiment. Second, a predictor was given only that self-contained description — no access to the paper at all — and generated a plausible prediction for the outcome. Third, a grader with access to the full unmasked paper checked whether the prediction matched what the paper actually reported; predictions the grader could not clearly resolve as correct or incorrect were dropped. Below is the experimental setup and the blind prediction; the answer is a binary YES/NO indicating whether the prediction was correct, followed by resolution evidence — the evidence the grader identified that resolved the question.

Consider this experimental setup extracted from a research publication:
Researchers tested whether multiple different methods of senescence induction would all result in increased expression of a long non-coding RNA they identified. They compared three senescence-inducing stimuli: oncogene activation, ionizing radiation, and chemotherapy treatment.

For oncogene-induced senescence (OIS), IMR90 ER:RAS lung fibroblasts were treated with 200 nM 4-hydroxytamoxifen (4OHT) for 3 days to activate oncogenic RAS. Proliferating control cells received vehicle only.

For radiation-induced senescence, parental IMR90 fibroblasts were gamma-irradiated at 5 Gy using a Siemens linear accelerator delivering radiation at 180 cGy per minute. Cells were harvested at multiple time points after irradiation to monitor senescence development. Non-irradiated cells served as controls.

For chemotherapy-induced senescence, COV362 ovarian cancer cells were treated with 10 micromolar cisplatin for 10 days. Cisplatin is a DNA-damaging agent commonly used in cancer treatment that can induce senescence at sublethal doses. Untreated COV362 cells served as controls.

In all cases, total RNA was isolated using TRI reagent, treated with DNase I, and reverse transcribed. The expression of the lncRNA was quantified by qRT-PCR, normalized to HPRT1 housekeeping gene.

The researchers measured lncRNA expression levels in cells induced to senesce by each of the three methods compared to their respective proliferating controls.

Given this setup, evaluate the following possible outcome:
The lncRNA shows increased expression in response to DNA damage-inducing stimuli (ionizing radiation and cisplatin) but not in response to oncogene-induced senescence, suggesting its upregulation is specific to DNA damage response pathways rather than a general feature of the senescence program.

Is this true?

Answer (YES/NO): NO